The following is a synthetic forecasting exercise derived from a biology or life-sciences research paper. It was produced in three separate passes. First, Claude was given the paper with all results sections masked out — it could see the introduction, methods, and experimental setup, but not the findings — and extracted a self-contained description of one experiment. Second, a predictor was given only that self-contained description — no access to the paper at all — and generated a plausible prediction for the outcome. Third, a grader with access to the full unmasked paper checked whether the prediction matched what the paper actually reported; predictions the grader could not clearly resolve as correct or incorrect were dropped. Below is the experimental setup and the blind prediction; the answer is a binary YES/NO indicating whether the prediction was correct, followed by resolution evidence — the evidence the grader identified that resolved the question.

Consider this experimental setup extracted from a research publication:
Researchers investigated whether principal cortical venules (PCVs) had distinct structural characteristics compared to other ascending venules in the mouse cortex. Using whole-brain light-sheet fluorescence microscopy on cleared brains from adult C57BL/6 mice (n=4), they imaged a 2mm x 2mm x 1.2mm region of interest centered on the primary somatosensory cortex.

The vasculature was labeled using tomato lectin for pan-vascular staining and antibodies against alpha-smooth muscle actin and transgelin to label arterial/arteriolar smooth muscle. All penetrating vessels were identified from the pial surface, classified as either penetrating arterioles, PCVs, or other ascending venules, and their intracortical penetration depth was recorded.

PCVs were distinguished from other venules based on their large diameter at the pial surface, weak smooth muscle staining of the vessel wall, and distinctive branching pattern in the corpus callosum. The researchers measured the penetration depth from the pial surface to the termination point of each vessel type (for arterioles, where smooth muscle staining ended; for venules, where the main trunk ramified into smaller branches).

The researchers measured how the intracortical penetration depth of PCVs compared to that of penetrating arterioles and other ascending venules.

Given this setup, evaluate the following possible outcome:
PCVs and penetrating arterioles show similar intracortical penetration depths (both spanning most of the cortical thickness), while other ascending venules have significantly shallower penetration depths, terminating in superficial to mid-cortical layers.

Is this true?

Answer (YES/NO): NO